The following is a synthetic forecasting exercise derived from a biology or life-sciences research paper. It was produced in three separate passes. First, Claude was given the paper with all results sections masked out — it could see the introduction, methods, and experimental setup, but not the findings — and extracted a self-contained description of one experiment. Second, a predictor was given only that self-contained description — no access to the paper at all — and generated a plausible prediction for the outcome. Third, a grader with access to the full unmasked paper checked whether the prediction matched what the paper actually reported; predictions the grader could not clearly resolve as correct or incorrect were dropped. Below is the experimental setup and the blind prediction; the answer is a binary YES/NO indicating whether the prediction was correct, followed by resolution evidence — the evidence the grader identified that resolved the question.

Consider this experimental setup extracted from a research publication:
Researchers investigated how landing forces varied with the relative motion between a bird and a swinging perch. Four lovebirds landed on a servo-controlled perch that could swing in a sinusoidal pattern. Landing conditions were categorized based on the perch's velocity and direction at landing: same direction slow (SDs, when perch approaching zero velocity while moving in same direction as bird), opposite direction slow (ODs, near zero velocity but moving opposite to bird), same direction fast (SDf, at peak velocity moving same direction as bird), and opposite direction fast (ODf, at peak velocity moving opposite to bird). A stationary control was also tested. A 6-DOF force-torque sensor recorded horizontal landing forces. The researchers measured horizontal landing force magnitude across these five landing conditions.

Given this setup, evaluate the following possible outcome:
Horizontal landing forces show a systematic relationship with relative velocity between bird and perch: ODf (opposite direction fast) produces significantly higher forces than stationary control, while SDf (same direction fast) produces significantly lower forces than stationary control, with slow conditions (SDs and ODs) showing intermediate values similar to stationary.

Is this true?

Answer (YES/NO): NO